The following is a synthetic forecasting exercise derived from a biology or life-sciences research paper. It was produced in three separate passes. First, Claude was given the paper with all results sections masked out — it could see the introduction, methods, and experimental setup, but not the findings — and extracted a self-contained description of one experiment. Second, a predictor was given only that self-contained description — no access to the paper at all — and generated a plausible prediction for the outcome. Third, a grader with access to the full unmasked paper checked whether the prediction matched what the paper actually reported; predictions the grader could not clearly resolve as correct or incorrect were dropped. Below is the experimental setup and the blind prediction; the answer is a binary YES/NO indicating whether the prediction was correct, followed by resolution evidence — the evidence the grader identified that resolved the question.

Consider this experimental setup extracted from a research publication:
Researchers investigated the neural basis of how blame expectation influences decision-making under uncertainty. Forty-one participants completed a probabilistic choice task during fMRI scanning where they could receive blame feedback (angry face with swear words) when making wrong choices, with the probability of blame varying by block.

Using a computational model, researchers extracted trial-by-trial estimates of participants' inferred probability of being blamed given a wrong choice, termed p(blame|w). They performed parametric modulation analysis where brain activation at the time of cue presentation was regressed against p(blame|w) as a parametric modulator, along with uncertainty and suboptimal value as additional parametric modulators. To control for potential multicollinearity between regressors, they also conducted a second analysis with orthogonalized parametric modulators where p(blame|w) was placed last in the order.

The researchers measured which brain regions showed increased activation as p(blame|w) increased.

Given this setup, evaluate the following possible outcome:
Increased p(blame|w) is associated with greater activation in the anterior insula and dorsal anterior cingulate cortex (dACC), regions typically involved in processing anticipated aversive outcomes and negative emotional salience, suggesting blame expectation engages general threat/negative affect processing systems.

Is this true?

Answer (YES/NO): NO